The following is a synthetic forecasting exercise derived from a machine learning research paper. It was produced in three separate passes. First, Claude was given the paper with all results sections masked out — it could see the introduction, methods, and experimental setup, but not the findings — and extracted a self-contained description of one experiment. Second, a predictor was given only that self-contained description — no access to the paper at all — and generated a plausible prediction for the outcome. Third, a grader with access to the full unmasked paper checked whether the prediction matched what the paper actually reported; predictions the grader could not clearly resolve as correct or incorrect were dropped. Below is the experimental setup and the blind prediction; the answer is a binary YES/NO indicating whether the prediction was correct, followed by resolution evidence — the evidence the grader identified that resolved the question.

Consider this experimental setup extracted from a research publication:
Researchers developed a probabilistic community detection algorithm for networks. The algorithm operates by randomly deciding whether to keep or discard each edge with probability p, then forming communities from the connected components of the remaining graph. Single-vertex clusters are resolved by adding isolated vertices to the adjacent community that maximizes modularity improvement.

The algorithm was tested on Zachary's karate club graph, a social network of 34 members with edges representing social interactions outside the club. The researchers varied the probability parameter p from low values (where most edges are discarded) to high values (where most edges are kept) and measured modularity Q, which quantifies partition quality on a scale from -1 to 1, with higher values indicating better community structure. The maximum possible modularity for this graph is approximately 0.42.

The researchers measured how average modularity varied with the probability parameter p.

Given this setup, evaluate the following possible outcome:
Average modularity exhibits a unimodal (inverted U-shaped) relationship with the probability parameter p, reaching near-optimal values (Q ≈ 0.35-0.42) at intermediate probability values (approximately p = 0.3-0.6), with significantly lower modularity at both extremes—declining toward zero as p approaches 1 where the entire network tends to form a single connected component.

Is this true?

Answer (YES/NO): NO